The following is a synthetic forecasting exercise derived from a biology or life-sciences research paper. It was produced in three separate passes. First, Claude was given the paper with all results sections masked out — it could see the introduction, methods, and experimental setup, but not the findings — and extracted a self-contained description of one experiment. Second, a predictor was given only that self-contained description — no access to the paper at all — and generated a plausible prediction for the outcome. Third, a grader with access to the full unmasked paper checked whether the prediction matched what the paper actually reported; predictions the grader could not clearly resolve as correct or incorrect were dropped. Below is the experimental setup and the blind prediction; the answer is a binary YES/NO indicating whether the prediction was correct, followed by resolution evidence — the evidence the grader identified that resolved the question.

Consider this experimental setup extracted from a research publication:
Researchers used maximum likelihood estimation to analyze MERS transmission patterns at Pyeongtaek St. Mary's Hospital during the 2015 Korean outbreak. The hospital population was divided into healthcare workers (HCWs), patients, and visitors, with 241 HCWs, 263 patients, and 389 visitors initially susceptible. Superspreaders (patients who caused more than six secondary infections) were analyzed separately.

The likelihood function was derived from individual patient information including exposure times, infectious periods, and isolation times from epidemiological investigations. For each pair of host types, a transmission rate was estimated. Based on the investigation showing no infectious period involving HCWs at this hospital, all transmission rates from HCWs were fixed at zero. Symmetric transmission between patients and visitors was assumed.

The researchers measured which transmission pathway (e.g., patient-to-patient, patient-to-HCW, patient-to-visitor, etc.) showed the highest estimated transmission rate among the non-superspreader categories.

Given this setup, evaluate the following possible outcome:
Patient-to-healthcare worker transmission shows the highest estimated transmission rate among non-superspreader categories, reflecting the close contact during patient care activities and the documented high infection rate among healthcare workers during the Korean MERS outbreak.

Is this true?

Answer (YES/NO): NO